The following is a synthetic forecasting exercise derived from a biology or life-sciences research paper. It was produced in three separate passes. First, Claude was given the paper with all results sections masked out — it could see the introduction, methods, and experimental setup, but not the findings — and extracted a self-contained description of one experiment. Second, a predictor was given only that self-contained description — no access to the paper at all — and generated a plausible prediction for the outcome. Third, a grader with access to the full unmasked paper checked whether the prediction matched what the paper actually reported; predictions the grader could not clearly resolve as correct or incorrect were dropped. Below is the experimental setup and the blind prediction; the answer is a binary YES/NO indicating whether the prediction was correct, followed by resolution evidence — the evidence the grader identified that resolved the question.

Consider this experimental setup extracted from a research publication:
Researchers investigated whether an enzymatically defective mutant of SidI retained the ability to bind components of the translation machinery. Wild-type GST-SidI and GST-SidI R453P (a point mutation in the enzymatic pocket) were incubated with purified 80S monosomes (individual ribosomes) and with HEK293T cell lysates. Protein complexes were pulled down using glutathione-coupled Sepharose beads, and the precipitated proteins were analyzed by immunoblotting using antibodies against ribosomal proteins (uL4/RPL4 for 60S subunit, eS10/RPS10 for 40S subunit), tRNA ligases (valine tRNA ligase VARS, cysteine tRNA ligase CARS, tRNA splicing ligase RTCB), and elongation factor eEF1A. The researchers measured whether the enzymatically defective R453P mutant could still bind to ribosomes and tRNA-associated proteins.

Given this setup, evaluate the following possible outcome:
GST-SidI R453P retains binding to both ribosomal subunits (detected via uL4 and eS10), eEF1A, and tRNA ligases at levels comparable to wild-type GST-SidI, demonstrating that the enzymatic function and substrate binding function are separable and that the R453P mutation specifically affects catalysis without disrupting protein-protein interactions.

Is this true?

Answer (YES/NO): YES